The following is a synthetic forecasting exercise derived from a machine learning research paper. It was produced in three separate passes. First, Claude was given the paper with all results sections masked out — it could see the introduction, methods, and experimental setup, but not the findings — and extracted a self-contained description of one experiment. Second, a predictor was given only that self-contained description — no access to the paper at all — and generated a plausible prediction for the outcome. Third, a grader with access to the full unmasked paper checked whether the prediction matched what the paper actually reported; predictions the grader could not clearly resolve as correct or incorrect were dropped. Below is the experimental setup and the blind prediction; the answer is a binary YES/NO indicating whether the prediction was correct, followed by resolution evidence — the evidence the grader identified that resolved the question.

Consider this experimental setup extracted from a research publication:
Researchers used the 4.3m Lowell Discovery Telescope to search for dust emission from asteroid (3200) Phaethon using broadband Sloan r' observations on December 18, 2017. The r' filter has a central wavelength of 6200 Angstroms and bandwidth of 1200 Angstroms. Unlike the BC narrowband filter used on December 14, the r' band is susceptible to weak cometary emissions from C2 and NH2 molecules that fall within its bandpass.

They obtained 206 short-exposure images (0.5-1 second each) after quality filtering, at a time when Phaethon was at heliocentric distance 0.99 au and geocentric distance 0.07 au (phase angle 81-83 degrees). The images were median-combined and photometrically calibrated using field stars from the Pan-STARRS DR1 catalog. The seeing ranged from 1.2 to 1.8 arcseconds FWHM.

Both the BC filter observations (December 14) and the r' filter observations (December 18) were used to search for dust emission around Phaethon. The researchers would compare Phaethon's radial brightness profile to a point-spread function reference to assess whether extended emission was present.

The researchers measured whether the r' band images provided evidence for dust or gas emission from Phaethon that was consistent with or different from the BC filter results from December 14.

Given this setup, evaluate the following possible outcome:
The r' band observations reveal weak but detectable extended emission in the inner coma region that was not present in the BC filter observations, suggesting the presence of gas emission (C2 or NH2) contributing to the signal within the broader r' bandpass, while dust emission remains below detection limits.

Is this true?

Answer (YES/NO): NO